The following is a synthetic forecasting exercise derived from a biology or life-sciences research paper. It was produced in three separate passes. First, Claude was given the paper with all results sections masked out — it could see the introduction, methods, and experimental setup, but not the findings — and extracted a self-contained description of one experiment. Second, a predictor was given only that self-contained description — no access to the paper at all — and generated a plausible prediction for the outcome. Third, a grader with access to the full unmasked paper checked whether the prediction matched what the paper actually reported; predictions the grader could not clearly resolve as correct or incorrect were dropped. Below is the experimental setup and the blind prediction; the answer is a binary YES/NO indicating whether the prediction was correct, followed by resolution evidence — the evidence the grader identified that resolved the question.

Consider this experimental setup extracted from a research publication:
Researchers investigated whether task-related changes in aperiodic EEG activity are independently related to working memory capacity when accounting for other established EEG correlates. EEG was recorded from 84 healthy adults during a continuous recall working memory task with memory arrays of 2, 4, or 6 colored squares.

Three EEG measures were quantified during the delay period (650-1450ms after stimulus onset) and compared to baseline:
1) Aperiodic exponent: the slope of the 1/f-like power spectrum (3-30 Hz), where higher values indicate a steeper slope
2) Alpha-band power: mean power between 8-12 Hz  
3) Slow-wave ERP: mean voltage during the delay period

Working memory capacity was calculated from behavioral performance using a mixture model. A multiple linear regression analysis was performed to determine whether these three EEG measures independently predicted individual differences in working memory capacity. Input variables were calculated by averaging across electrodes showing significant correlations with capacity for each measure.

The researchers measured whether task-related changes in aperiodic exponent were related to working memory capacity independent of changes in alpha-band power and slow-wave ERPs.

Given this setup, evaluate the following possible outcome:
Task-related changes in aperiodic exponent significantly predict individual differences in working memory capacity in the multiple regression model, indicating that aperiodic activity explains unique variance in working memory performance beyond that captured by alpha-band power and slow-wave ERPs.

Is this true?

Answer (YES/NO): YES